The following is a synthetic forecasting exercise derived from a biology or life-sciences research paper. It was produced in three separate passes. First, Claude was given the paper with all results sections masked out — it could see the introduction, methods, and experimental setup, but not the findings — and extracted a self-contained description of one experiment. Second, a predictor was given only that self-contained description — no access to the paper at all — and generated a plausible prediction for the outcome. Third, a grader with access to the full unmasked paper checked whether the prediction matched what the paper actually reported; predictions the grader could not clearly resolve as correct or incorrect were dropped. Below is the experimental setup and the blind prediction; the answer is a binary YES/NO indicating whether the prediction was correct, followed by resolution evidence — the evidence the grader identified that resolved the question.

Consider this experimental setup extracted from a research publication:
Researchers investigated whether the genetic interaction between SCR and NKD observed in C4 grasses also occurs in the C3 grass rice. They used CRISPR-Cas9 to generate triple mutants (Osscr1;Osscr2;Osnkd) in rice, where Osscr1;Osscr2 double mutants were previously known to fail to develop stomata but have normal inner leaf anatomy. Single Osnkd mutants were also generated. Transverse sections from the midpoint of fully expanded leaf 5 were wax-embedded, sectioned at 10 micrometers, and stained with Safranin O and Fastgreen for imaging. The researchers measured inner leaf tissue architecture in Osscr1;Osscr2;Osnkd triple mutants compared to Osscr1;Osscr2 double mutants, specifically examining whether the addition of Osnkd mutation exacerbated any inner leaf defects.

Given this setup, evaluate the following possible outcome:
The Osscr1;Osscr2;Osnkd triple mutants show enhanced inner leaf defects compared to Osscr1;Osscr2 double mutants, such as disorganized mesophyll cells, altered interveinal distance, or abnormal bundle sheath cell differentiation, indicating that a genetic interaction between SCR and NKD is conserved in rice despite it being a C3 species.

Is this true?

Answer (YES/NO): NO